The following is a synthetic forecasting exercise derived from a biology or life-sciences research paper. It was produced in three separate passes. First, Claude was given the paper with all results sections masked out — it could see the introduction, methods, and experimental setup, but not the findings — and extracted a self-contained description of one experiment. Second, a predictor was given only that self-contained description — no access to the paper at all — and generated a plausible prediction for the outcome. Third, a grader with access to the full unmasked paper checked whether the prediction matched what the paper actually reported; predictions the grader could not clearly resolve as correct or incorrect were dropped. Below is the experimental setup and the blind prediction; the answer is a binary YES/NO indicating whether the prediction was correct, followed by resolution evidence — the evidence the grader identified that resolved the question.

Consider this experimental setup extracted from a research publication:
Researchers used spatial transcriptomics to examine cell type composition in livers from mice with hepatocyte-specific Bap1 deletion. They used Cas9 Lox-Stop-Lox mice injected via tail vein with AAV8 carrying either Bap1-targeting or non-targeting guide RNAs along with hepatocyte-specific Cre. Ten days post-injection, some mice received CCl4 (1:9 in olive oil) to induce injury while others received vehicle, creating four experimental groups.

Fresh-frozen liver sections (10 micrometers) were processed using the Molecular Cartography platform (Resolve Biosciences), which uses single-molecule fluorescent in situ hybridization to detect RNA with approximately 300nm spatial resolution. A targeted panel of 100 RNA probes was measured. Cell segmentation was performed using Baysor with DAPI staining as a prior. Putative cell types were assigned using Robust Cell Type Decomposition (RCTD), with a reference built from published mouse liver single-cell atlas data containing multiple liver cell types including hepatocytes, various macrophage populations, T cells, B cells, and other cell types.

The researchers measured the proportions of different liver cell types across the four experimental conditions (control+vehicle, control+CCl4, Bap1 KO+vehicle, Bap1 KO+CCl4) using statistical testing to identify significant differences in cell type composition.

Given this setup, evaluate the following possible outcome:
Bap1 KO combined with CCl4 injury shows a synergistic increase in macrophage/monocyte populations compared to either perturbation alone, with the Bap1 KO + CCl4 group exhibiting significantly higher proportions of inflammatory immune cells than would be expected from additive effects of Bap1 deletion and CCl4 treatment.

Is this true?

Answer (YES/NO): NO